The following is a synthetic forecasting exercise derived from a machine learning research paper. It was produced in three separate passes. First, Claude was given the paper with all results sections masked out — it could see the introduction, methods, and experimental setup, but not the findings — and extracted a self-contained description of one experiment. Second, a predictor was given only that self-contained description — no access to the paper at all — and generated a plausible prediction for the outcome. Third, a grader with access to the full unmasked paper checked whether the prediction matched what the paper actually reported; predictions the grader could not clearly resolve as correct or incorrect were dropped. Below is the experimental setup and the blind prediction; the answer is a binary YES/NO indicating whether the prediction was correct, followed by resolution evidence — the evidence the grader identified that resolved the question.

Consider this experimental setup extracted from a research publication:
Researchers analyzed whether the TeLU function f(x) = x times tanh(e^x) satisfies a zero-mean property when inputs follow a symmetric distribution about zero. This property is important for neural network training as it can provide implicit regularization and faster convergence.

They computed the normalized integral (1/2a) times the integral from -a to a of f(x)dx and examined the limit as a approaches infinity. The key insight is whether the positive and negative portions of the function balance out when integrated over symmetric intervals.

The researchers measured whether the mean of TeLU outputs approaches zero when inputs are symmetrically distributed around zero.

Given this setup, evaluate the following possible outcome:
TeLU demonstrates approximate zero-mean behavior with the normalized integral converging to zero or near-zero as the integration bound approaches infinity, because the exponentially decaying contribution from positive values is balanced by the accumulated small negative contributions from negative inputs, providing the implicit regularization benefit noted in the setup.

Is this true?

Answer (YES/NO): YES